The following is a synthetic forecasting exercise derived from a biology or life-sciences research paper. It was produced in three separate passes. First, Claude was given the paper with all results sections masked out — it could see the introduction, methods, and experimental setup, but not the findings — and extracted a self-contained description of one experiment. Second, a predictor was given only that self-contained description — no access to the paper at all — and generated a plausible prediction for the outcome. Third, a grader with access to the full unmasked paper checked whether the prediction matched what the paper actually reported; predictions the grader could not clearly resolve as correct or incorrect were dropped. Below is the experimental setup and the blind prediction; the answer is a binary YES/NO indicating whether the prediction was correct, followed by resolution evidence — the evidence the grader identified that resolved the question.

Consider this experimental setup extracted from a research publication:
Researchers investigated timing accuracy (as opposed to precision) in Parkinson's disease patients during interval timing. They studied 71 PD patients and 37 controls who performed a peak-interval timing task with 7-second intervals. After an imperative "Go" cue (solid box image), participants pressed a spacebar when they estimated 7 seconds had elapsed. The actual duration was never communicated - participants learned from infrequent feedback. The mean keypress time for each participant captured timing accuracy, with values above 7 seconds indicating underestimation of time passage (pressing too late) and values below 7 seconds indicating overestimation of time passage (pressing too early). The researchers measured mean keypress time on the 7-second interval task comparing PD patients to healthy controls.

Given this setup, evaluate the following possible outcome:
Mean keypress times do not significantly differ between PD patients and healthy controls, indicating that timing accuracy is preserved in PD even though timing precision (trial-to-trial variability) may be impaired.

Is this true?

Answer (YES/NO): YES